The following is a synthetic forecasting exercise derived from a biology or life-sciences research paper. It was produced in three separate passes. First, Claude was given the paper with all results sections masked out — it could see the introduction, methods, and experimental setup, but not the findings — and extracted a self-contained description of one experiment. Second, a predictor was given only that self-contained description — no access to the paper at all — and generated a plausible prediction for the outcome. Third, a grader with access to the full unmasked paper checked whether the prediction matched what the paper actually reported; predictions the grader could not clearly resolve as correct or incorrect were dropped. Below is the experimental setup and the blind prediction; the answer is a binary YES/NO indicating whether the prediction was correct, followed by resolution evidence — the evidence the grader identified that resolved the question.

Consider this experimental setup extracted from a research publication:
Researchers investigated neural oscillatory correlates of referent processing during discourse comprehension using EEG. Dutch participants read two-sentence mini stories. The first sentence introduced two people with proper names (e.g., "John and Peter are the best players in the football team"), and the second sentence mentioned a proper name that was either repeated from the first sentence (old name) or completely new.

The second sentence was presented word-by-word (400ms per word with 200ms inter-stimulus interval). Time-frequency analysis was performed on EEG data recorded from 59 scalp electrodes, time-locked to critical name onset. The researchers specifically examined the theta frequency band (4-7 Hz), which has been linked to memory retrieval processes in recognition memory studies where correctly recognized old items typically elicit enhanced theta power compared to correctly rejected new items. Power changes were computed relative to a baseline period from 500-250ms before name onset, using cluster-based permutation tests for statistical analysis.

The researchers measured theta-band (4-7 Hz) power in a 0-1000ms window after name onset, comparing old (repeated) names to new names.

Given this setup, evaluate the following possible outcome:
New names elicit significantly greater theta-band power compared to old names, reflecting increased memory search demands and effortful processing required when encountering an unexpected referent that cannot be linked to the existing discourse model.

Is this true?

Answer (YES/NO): NO